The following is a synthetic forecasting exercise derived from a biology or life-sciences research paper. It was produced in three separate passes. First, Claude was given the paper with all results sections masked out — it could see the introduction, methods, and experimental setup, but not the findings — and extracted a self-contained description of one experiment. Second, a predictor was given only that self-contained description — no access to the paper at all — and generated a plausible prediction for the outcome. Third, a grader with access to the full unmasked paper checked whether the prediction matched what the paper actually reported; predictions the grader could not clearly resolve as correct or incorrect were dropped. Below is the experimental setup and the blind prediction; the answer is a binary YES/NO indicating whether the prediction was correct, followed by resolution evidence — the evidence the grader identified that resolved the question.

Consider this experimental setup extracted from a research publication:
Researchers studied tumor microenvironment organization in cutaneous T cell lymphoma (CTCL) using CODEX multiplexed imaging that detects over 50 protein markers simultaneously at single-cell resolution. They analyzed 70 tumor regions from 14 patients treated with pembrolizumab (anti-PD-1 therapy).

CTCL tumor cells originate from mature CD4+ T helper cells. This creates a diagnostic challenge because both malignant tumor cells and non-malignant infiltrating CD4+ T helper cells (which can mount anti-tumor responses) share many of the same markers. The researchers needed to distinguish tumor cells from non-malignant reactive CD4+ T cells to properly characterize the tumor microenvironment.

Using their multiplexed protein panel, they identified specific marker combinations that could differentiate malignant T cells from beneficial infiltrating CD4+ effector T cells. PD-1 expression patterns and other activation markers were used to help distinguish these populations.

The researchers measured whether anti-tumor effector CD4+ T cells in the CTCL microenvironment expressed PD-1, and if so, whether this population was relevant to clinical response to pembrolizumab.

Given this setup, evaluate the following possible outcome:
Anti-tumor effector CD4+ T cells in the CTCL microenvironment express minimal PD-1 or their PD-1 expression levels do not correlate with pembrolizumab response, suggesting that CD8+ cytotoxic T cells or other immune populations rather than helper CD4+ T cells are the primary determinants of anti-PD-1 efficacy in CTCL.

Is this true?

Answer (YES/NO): NO